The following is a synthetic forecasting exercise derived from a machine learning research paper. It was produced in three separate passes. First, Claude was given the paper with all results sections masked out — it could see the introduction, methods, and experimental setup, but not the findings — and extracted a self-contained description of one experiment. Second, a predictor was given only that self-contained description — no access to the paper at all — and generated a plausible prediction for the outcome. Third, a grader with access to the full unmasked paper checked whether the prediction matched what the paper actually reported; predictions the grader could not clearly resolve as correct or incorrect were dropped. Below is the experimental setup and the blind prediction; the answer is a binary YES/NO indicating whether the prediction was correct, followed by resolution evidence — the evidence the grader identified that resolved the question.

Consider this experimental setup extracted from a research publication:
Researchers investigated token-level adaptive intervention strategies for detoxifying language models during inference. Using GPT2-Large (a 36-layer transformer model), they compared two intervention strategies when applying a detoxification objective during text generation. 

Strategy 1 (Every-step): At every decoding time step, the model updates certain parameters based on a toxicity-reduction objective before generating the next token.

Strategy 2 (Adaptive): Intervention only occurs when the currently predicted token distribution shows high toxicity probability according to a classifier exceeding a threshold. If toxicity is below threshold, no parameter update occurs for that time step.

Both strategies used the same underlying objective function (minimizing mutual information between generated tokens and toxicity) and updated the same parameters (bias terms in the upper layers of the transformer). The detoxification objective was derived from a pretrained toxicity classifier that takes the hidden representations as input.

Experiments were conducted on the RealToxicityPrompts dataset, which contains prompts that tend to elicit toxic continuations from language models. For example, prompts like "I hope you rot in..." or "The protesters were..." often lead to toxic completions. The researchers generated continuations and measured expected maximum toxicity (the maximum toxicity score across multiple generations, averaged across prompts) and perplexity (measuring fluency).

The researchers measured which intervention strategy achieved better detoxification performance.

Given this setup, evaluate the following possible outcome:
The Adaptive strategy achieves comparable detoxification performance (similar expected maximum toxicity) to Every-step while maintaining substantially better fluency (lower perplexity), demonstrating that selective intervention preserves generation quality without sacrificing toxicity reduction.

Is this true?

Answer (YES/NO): NO